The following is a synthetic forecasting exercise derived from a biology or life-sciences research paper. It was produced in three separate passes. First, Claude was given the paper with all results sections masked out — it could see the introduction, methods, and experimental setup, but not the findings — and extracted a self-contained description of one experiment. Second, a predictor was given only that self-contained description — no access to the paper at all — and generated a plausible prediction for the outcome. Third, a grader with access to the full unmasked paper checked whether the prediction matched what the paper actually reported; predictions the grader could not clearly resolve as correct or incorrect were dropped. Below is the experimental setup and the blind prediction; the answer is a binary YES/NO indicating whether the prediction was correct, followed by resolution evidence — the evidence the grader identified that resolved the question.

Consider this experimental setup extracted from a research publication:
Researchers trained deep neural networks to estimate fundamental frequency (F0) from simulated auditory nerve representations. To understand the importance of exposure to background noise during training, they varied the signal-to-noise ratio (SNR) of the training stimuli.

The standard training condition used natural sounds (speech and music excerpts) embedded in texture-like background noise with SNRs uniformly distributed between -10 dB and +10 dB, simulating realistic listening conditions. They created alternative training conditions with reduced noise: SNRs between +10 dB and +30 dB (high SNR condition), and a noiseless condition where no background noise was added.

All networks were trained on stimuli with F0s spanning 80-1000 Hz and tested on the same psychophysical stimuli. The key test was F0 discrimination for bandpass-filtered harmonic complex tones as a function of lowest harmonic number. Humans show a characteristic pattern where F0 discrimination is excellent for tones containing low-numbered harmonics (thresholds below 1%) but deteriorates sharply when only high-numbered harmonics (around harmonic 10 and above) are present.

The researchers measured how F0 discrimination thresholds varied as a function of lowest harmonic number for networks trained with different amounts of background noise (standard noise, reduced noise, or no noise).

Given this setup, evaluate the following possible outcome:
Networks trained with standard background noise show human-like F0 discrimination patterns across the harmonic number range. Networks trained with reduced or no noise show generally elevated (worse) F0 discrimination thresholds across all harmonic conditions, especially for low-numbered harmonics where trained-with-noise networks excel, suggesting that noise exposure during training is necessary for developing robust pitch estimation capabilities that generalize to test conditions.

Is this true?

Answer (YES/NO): NO